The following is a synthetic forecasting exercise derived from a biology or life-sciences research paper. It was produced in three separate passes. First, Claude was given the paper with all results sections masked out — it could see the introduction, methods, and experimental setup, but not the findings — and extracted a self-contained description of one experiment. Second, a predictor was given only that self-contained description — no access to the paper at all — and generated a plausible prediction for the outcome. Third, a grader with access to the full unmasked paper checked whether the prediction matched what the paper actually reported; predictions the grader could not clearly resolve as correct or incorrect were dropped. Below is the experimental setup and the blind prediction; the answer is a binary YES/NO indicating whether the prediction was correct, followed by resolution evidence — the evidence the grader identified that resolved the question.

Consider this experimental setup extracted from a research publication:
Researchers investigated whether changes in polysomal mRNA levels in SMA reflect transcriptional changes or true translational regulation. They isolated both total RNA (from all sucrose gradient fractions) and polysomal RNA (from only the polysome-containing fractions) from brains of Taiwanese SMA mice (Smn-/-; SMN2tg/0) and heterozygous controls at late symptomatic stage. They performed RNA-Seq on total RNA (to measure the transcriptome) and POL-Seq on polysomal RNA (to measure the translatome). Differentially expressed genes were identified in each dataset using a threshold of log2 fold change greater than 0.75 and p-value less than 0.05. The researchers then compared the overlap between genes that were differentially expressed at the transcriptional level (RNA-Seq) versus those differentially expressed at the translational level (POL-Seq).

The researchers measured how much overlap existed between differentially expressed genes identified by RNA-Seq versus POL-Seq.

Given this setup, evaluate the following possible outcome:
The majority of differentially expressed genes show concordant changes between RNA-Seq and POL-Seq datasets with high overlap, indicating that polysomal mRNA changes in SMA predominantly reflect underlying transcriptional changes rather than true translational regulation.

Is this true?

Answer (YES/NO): NO